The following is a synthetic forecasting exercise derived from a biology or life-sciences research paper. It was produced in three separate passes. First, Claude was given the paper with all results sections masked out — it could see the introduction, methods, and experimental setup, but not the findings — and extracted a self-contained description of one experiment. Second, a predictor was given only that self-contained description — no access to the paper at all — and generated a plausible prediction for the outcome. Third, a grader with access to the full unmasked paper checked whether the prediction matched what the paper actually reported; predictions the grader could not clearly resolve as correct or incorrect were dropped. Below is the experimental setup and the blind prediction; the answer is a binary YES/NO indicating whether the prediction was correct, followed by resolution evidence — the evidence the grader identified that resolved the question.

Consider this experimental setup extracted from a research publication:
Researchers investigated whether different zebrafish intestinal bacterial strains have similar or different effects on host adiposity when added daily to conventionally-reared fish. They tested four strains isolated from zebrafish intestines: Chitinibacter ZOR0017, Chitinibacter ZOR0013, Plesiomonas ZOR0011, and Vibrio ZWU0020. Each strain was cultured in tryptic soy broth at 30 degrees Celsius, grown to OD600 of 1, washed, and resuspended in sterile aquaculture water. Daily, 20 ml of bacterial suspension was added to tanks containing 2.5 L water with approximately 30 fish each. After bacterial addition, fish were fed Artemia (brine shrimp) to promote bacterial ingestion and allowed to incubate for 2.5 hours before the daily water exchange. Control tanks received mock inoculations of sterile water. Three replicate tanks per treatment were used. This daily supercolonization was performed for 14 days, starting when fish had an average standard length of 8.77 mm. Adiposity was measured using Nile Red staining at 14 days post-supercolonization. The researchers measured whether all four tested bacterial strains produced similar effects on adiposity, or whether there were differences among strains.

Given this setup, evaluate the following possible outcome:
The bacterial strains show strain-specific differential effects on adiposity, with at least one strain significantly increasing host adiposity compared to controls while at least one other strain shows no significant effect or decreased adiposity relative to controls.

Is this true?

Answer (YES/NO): NO